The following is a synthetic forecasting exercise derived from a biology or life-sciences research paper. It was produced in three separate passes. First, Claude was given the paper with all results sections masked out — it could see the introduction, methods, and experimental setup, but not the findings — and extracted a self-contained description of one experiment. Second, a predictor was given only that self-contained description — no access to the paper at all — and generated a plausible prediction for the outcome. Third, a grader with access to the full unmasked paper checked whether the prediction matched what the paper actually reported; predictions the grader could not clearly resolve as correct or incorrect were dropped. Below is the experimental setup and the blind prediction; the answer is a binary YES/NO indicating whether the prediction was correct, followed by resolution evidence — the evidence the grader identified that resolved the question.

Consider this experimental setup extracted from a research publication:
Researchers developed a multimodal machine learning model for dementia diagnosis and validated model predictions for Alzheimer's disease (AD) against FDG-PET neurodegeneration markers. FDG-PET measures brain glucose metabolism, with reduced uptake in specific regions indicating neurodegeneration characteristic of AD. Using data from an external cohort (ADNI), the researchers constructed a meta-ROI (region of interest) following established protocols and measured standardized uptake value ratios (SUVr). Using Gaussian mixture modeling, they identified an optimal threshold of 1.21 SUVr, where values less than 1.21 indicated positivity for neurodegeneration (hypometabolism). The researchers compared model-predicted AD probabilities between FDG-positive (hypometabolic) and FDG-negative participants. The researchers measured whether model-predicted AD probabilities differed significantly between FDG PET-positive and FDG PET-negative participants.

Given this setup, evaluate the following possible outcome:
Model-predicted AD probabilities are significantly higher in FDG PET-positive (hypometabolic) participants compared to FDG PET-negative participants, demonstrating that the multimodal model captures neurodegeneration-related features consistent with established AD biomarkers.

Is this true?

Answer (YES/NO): YES